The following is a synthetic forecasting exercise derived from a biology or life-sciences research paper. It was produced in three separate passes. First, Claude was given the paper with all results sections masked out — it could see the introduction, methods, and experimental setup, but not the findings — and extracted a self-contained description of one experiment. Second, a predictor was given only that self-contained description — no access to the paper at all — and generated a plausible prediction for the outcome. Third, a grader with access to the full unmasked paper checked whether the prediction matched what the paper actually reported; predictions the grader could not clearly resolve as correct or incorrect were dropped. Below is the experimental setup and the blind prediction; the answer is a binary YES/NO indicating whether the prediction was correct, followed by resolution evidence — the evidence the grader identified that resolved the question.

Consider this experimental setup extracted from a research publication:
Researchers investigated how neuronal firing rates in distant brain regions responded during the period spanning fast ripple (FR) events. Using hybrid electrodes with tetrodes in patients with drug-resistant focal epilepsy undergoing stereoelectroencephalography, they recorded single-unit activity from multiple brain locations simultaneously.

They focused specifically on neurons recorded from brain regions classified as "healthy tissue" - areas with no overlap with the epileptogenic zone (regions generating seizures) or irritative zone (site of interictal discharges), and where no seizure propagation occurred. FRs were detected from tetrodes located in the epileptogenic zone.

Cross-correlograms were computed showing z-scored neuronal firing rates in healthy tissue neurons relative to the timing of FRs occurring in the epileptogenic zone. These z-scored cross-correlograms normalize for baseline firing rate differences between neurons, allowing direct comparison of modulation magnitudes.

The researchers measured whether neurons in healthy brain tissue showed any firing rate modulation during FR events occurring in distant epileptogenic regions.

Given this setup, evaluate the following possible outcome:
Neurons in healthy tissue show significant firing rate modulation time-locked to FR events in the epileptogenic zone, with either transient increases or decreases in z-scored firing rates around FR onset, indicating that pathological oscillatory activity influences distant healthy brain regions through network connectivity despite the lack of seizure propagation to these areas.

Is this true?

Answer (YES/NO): NO